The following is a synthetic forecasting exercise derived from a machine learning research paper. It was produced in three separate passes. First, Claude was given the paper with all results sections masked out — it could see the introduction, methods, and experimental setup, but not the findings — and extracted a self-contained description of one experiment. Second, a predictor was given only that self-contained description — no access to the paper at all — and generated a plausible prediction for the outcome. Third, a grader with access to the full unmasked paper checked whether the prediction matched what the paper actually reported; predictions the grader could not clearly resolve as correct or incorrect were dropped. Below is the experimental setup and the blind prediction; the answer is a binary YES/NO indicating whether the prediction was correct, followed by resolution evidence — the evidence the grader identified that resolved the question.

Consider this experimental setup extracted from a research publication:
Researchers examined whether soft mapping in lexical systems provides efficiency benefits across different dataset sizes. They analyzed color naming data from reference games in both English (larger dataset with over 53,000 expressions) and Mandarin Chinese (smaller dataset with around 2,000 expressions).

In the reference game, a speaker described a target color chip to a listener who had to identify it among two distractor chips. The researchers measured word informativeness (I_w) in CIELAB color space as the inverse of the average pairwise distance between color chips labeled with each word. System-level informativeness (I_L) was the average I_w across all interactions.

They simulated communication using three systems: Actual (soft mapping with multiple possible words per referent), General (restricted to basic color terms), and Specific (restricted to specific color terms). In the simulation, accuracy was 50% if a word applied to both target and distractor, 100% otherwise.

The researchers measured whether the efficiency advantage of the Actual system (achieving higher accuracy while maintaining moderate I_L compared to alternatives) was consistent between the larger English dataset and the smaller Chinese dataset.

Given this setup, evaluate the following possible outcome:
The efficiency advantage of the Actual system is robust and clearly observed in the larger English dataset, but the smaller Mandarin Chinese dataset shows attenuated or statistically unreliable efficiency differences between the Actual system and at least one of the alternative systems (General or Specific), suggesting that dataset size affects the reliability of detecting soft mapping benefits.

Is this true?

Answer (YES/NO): NO